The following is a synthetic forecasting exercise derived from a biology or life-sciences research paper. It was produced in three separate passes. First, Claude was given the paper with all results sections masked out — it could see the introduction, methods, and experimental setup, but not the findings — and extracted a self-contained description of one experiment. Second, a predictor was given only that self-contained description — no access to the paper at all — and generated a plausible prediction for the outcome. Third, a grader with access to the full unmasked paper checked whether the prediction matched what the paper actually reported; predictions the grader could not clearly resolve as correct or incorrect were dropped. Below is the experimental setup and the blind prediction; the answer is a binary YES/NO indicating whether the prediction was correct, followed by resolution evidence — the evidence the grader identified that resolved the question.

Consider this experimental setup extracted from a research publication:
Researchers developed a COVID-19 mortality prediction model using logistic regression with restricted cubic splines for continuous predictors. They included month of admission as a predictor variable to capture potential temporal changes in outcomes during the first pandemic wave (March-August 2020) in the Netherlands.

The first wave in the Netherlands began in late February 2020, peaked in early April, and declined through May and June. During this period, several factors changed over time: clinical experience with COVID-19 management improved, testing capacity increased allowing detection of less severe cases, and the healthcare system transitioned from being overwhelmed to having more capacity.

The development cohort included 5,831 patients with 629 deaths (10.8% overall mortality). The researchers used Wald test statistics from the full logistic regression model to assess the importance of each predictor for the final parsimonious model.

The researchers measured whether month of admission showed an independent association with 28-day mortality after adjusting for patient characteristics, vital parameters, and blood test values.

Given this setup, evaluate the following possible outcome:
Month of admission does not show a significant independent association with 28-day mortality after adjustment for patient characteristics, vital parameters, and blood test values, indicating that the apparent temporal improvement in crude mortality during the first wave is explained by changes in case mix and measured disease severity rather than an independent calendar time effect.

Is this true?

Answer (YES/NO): NO